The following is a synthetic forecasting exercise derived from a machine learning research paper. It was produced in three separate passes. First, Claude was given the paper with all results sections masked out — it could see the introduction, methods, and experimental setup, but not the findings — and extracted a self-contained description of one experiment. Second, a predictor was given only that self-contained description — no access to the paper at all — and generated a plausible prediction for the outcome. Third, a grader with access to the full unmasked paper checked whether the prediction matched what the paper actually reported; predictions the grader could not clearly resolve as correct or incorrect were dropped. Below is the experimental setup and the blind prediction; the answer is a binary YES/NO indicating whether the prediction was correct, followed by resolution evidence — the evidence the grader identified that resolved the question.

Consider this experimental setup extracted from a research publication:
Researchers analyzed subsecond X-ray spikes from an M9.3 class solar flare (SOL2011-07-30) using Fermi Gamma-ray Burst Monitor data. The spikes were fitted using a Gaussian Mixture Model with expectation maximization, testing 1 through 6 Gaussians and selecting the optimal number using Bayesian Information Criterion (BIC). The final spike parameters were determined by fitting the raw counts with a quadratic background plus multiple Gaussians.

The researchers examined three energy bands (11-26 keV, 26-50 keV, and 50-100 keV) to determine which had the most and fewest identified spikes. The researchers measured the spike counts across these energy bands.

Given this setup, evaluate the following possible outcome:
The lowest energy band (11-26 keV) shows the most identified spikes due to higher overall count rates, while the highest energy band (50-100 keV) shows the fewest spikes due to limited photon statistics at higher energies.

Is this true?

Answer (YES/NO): NO